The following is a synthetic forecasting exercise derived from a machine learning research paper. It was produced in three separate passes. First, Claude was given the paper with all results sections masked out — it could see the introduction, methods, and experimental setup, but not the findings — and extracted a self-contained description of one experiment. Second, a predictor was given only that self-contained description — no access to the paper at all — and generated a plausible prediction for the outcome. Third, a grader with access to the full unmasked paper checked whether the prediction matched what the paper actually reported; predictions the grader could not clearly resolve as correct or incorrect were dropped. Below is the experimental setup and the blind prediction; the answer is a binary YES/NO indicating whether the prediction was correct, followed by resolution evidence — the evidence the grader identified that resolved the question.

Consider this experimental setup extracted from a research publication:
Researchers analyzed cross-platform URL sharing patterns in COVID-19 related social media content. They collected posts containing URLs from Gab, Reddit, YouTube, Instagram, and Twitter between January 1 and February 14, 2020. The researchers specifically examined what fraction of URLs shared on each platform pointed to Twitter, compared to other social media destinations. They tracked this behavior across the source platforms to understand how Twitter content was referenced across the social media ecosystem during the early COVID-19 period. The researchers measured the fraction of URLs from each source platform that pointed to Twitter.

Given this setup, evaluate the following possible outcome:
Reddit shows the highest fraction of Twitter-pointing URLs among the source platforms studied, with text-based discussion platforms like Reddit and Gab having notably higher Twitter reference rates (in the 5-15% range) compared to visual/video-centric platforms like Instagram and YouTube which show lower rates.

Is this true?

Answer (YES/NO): NO